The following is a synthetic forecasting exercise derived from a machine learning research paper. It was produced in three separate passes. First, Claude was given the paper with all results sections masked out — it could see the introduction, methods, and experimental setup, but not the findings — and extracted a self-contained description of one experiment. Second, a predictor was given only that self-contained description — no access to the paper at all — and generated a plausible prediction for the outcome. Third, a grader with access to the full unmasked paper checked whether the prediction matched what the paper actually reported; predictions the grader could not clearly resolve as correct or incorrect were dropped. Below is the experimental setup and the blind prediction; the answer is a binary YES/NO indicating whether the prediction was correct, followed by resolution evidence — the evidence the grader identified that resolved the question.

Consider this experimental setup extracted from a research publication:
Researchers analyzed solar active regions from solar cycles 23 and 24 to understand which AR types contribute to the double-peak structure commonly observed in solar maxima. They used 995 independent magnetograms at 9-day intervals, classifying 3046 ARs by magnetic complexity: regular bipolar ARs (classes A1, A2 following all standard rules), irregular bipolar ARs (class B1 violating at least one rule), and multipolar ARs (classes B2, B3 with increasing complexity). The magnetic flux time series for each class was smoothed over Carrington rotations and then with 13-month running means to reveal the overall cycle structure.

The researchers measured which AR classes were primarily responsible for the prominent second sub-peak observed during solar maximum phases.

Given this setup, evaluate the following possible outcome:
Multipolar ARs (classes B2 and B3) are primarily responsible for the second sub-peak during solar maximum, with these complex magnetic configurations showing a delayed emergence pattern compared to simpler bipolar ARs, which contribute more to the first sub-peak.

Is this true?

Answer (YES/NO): YES